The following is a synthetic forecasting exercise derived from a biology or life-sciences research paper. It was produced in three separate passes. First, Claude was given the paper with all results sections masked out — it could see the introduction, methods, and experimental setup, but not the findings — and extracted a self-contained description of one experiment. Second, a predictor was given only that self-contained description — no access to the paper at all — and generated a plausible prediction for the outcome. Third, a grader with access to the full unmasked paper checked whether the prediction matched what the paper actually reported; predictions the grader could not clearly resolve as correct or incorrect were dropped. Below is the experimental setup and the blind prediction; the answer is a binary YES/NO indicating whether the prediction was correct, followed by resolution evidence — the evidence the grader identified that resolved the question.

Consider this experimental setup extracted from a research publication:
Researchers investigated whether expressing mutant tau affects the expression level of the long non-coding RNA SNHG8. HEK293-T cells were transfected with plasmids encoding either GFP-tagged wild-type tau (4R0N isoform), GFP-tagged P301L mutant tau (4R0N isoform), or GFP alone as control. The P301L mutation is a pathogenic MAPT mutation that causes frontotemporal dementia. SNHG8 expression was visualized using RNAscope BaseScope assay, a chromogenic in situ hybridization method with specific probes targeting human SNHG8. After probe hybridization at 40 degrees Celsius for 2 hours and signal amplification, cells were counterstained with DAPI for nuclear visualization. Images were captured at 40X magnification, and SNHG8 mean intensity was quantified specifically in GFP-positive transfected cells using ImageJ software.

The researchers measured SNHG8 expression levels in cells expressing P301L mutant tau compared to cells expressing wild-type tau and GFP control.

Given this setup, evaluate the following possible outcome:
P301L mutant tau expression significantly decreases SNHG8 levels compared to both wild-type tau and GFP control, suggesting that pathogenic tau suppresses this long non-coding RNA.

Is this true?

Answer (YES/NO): YES